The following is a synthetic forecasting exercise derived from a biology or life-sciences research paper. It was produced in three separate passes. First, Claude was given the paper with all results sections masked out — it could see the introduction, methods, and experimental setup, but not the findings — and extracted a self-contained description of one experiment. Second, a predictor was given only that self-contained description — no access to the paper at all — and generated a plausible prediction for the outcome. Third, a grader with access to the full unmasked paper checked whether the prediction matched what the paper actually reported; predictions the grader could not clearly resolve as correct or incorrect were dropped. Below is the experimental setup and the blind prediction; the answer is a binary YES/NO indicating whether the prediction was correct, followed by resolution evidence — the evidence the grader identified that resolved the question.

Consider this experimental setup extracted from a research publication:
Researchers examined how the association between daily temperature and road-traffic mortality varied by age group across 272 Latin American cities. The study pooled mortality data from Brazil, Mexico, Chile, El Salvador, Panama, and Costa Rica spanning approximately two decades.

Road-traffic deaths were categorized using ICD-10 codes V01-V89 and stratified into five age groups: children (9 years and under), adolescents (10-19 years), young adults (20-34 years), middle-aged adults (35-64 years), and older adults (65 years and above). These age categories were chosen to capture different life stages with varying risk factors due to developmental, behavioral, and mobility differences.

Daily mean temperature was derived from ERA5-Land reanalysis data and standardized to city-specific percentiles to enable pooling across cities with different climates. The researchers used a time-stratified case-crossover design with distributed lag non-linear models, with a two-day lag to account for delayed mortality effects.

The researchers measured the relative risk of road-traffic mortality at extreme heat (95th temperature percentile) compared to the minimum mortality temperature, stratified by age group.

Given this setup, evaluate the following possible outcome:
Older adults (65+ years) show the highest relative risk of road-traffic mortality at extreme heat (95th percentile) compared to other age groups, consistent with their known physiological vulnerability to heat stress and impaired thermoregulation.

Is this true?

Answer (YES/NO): NO